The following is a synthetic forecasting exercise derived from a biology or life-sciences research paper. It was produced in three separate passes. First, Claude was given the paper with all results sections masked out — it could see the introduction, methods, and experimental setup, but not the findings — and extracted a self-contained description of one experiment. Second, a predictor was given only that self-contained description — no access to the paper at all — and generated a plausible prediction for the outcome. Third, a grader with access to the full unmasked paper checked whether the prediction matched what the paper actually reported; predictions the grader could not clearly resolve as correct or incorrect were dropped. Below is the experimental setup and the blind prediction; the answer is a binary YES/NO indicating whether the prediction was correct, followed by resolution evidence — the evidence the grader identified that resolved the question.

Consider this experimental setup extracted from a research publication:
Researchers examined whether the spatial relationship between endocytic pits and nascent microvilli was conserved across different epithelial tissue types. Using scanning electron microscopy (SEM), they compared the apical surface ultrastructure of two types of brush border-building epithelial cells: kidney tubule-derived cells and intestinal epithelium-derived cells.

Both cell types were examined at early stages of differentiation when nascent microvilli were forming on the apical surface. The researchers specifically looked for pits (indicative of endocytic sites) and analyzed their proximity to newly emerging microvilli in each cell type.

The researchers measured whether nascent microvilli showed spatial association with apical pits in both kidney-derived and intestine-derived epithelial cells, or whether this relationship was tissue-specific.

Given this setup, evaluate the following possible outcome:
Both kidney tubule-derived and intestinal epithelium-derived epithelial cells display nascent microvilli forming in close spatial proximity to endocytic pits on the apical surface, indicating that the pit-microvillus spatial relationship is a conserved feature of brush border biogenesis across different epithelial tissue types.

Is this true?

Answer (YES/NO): YES